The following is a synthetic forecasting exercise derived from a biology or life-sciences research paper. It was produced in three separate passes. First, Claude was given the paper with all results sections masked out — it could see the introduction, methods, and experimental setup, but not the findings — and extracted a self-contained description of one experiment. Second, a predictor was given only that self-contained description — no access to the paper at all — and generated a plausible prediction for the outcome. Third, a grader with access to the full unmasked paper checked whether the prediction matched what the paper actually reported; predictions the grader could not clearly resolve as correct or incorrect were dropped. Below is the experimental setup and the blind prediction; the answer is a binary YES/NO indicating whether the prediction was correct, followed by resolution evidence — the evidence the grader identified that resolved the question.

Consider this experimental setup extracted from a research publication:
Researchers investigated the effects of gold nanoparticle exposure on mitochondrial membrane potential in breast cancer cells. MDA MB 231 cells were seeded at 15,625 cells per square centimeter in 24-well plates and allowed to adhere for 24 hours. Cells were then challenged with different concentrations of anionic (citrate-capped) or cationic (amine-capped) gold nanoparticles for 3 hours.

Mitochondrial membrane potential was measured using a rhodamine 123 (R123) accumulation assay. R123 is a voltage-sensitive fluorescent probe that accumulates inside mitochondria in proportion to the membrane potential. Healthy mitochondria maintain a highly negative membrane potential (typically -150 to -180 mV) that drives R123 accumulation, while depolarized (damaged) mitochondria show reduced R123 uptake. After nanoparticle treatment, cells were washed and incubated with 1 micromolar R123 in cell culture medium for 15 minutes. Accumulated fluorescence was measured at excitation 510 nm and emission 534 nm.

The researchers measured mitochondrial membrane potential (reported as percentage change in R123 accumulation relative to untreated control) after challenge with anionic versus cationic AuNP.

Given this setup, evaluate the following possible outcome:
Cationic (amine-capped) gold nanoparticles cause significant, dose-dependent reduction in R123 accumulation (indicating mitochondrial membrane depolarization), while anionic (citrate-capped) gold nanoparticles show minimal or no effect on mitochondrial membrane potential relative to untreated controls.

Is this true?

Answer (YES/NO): NO